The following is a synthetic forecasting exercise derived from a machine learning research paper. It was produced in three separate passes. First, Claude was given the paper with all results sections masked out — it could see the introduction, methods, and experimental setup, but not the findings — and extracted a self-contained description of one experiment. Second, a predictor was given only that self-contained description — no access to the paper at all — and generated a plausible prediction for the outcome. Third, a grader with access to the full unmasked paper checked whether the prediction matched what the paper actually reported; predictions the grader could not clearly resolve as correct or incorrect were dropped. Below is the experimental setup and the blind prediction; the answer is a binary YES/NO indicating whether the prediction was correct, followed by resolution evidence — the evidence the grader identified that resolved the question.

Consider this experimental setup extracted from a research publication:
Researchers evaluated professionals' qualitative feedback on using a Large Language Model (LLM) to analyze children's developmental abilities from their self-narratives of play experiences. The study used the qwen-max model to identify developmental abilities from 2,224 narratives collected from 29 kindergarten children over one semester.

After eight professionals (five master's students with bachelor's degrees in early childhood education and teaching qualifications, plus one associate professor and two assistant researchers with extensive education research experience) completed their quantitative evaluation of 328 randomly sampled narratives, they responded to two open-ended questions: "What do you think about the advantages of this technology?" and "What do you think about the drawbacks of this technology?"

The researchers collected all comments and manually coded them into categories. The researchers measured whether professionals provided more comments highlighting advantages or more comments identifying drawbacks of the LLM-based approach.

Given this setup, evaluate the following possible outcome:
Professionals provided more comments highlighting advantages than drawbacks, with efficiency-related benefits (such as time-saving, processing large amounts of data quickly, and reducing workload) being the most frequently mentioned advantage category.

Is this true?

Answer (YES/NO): NO